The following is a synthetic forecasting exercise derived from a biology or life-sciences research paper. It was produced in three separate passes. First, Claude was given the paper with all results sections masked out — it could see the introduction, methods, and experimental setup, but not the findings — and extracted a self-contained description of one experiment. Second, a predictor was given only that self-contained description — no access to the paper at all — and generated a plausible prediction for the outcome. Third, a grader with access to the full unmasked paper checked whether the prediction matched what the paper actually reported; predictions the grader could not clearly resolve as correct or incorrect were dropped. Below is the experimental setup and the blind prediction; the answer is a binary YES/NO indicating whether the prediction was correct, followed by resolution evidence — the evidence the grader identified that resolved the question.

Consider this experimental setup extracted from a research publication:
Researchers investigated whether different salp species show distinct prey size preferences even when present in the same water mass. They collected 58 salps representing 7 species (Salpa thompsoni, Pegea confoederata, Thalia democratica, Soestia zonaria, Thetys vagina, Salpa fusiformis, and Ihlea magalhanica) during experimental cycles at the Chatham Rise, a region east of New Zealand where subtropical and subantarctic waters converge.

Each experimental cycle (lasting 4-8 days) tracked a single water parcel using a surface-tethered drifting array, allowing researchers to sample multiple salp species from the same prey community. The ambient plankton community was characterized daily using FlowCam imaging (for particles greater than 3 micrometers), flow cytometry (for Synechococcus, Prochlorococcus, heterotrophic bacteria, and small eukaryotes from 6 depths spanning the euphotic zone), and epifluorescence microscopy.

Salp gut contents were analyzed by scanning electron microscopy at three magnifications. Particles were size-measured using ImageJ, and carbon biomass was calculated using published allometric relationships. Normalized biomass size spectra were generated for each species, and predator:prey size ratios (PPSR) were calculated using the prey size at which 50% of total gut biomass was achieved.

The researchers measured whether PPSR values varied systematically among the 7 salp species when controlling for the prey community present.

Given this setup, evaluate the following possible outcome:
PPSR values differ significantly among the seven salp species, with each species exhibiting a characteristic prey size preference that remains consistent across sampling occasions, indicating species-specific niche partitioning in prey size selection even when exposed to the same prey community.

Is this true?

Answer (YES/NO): NO